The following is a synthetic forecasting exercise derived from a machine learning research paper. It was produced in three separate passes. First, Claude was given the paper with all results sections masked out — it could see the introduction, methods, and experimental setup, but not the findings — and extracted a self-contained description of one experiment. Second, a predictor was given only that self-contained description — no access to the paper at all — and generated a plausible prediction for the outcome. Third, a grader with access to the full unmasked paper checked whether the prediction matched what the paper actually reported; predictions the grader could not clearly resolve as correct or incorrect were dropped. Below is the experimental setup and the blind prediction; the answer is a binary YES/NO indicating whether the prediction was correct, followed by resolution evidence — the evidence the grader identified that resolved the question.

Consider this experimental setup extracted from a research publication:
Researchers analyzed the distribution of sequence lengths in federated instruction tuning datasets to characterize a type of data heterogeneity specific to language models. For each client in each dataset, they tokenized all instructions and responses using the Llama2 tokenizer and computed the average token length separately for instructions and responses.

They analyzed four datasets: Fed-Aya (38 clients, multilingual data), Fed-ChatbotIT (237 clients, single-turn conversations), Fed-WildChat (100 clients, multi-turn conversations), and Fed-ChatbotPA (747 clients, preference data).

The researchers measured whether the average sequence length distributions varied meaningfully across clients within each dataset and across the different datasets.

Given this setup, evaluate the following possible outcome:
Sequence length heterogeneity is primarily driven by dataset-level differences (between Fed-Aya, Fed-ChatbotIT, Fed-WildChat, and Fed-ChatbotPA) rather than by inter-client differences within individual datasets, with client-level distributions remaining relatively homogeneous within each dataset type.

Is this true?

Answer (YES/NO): NO